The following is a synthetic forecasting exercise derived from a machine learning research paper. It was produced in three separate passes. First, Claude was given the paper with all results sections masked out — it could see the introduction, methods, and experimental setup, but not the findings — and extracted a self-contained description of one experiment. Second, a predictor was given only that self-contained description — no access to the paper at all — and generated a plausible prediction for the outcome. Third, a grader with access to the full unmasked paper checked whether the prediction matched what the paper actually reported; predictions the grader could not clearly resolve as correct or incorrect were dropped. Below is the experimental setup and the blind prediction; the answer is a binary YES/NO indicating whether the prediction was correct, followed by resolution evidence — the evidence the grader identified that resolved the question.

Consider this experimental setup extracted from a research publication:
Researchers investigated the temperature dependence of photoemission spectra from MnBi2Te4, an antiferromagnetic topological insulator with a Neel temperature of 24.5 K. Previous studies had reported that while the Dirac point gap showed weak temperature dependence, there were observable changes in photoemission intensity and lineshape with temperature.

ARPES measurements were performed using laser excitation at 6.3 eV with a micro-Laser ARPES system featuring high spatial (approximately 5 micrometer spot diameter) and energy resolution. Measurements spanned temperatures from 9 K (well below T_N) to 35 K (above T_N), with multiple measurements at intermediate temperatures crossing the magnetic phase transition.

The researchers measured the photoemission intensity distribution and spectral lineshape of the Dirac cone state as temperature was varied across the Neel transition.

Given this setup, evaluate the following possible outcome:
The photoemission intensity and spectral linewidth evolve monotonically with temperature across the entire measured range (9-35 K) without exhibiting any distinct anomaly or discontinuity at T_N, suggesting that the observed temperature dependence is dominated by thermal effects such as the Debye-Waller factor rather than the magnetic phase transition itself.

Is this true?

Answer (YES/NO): NO